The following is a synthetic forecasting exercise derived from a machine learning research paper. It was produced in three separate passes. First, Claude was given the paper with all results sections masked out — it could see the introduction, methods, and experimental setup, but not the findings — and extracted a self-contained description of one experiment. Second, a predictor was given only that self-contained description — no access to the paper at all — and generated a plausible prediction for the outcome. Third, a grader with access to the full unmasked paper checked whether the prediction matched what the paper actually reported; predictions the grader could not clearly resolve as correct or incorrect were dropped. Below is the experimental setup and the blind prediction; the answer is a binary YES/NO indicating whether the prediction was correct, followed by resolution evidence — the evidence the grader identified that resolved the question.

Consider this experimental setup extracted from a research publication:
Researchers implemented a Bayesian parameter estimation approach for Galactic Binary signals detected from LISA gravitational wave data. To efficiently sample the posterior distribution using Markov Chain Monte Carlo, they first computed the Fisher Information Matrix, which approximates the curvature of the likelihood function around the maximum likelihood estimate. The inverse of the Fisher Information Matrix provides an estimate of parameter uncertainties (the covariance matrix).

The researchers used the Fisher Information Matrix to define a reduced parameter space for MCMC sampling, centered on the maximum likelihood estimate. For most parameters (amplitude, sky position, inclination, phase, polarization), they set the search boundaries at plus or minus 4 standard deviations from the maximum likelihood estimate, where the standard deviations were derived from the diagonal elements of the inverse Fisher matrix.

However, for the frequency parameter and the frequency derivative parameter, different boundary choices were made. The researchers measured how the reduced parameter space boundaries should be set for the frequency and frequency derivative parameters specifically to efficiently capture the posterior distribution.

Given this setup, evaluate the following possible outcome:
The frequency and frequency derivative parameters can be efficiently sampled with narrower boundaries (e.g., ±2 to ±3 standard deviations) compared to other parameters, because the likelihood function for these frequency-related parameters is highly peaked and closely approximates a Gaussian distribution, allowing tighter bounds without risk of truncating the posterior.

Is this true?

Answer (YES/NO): NO